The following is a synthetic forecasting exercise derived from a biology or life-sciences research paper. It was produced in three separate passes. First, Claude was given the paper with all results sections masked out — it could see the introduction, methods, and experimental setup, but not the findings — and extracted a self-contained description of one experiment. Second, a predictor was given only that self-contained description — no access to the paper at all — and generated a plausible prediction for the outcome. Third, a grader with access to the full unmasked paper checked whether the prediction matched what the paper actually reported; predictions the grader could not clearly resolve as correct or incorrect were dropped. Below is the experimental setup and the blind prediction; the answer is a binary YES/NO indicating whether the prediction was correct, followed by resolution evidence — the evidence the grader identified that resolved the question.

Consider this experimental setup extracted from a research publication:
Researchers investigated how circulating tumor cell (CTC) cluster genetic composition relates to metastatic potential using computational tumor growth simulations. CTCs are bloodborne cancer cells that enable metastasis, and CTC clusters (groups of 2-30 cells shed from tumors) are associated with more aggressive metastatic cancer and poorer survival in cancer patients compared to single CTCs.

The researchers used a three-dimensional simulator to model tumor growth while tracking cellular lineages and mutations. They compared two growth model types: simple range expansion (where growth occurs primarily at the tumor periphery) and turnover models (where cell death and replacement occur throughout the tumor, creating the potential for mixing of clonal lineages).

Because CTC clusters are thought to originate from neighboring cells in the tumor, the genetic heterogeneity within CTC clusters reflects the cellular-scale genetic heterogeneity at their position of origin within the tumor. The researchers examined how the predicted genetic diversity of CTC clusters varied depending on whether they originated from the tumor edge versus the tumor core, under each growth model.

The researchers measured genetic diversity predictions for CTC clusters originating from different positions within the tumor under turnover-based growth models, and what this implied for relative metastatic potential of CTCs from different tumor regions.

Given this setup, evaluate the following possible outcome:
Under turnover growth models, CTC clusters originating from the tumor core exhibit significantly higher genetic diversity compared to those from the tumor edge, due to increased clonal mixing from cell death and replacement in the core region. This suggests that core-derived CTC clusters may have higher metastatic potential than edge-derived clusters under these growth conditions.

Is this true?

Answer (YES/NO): YES